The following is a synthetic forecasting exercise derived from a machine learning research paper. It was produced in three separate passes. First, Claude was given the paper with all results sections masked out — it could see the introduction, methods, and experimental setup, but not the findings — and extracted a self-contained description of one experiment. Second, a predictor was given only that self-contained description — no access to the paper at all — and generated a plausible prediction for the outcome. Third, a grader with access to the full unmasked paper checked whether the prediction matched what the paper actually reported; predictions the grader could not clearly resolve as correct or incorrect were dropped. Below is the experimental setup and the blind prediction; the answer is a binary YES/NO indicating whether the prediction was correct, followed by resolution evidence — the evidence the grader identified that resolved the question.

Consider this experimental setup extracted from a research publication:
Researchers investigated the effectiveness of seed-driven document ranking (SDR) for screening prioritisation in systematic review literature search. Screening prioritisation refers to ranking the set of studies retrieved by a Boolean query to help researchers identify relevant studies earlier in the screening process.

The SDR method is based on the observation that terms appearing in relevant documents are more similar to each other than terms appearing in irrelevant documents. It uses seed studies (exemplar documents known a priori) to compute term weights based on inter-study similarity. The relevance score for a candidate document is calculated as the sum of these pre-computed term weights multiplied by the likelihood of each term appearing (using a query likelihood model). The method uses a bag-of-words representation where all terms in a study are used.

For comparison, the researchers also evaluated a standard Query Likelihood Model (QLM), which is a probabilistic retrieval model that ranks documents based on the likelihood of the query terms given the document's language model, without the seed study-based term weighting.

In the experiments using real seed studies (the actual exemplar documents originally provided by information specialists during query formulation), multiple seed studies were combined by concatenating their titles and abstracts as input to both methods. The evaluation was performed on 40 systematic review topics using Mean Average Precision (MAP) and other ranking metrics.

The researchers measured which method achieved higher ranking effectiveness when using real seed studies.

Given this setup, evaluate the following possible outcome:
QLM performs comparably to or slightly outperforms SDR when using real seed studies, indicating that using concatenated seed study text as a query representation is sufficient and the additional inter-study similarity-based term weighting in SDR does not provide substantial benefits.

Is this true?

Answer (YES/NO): NO